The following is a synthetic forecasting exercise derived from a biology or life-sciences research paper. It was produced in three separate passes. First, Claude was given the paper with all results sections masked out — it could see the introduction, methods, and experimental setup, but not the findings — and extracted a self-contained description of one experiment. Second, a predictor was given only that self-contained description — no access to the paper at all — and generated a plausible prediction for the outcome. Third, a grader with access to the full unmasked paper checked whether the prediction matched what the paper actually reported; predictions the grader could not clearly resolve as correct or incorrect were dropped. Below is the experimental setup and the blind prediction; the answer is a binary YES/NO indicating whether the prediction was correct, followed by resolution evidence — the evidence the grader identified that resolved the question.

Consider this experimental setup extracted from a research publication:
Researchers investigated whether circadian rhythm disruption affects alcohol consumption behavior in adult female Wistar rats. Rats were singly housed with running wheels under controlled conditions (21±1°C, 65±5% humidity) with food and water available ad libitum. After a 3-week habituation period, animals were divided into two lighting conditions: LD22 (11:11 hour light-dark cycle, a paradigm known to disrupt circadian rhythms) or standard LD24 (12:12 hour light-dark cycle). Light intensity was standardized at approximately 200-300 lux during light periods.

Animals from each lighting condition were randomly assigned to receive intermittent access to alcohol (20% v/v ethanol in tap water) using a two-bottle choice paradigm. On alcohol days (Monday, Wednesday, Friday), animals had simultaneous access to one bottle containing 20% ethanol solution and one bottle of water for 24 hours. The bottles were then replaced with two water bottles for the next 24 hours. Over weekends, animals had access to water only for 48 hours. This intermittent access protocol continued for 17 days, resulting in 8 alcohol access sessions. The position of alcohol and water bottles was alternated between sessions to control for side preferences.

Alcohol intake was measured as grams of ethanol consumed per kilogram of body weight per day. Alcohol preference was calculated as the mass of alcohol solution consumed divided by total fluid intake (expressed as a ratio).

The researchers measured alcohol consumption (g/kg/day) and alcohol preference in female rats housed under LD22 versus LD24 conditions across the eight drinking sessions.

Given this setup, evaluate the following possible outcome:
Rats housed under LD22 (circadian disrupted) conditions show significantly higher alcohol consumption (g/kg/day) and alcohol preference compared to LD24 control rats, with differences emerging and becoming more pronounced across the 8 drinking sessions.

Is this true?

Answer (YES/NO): NO